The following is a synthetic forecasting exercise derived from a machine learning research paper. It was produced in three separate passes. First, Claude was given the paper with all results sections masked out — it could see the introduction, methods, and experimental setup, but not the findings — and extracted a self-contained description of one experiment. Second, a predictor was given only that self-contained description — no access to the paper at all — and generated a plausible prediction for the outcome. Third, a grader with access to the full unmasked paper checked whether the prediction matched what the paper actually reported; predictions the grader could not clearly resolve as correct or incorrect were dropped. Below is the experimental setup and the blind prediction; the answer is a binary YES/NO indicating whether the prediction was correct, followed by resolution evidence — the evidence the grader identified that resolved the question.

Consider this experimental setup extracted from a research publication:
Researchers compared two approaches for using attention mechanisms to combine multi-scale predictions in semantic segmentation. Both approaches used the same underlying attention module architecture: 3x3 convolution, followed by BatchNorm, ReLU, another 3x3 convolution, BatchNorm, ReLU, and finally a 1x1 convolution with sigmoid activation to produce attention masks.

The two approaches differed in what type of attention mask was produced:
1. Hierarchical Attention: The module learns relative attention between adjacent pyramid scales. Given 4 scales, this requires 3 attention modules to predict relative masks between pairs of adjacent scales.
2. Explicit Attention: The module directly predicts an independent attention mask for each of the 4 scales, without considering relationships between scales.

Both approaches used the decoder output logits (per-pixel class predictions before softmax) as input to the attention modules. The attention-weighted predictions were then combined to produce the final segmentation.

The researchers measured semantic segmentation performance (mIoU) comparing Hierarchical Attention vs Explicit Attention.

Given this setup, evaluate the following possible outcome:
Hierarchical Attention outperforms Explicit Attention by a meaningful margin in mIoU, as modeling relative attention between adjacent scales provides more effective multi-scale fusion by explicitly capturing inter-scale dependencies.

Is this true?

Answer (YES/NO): YES